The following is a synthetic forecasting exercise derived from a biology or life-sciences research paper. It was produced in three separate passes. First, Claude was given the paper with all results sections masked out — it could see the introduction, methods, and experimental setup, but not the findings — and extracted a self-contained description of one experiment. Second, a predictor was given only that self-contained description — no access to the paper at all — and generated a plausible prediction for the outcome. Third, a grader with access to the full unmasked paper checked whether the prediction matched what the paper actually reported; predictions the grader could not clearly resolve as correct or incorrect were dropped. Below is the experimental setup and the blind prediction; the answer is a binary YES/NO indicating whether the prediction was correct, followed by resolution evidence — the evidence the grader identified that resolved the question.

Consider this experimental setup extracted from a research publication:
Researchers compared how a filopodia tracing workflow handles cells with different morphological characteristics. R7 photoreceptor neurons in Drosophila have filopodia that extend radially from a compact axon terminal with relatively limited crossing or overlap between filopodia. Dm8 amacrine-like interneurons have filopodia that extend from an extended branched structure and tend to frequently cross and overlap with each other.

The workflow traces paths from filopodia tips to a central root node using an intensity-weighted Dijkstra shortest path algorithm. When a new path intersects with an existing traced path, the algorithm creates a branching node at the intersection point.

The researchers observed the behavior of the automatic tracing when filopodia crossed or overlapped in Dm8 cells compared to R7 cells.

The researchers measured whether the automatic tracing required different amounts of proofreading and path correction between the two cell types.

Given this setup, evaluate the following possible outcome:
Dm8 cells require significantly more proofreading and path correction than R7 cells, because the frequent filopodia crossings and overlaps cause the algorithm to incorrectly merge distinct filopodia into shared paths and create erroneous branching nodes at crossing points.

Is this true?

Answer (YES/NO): NO